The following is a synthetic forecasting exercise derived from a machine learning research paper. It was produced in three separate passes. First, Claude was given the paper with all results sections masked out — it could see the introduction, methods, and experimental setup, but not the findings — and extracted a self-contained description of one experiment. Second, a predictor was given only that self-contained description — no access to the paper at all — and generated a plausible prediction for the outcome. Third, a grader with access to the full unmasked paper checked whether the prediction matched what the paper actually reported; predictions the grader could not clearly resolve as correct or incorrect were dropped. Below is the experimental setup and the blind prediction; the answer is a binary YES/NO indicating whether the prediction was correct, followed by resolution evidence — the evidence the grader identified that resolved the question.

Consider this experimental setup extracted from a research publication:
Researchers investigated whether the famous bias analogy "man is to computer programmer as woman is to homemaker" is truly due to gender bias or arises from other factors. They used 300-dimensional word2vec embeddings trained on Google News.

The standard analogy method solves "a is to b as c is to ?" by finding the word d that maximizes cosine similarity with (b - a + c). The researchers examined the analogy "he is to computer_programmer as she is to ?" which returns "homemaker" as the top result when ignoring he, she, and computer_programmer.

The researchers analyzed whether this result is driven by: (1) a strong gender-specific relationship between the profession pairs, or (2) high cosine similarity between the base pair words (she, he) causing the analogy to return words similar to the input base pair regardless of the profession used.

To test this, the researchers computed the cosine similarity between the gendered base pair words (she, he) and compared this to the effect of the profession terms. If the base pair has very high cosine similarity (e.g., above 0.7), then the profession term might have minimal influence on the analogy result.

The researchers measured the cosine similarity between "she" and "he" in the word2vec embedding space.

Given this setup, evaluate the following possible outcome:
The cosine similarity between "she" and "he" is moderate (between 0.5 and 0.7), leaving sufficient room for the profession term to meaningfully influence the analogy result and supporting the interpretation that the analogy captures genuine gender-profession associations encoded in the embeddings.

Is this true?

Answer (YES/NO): NO